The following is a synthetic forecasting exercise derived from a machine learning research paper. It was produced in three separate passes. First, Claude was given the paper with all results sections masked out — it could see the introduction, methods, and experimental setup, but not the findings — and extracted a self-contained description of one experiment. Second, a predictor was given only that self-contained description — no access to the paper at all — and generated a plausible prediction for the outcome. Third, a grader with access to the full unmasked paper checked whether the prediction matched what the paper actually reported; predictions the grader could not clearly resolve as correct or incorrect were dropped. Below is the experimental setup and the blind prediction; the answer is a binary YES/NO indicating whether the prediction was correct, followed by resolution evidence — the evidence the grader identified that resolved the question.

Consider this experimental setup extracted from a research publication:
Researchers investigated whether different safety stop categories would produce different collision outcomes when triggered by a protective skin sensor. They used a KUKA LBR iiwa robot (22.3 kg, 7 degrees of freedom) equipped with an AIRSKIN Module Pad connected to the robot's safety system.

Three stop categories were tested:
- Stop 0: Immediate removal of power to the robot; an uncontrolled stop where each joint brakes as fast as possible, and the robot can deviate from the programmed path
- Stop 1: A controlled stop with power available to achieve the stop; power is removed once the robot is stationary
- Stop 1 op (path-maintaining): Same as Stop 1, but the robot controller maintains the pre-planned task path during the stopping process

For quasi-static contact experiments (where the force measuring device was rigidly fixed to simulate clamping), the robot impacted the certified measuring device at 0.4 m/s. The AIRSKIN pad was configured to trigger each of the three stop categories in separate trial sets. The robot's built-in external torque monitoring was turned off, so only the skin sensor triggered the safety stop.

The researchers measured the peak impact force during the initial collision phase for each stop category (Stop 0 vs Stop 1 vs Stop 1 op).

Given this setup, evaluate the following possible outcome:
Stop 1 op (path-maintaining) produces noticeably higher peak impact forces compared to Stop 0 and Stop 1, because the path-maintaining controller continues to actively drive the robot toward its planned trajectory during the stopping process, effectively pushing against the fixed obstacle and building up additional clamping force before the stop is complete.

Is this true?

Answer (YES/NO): NO